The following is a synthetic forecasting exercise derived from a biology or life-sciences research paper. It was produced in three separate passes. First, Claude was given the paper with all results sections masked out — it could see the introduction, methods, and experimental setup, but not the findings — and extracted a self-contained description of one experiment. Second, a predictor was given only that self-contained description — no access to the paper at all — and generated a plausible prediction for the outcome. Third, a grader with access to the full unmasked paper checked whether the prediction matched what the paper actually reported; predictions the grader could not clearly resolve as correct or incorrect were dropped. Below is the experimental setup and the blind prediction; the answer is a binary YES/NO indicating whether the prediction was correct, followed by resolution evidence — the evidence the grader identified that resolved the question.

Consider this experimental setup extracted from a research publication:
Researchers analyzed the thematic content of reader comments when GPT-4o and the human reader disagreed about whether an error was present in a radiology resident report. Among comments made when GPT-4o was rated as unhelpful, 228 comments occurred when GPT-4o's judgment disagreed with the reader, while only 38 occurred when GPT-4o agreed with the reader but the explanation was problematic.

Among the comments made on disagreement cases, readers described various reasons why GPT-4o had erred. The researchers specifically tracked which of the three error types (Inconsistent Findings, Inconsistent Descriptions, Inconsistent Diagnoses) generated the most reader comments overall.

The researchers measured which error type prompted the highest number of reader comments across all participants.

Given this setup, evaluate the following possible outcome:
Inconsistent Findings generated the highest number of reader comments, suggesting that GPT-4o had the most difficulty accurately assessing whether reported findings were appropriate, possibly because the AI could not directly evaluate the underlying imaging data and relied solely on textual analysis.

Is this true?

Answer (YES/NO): NO